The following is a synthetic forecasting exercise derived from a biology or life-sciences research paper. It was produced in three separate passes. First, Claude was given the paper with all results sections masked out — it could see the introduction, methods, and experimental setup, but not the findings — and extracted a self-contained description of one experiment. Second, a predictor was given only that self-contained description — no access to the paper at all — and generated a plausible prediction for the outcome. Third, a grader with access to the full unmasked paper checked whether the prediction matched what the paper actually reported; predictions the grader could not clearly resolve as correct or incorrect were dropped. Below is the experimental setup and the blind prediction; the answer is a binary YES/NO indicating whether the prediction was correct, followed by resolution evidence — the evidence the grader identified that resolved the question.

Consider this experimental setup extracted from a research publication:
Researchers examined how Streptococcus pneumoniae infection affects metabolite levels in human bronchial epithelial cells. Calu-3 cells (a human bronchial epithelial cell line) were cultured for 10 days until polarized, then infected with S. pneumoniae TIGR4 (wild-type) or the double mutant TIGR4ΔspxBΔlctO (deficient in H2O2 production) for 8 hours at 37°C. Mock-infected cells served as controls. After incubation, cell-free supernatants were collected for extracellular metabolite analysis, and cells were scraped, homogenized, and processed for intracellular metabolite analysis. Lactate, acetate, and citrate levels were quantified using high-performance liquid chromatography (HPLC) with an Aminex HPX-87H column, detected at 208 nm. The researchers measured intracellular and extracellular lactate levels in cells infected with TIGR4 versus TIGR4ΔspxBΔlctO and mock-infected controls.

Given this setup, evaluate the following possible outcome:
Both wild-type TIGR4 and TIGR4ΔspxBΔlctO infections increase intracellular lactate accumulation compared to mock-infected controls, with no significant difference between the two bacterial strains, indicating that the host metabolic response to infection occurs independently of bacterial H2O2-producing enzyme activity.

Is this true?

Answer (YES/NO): NO